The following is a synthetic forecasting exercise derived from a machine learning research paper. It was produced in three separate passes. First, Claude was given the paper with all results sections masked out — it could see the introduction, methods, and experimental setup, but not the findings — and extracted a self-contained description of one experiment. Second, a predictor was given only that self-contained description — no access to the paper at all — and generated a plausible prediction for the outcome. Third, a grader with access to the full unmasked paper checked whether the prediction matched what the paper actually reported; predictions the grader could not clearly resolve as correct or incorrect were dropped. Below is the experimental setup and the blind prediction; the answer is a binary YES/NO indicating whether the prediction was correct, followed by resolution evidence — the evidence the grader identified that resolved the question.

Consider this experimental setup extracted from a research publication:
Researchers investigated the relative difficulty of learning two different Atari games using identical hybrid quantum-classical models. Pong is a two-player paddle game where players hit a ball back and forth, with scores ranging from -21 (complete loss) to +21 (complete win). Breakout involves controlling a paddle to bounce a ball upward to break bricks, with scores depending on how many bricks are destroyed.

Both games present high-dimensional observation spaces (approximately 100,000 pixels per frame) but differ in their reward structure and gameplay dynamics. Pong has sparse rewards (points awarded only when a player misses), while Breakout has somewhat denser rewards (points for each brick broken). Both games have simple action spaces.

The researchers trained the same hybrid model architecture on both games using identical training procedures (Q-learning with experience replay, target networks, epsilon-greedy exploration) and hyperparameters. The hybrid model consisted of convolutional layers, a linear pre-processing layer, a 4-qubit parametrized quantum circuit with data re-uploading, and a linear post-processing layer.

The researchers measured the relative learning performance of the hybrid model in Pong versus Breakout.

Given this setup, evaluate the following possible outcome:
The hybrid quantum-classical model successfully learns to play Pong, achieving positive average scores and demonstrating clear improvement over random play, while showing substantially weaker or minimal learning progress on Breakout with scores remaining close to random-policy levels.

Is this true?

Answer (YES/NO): NO